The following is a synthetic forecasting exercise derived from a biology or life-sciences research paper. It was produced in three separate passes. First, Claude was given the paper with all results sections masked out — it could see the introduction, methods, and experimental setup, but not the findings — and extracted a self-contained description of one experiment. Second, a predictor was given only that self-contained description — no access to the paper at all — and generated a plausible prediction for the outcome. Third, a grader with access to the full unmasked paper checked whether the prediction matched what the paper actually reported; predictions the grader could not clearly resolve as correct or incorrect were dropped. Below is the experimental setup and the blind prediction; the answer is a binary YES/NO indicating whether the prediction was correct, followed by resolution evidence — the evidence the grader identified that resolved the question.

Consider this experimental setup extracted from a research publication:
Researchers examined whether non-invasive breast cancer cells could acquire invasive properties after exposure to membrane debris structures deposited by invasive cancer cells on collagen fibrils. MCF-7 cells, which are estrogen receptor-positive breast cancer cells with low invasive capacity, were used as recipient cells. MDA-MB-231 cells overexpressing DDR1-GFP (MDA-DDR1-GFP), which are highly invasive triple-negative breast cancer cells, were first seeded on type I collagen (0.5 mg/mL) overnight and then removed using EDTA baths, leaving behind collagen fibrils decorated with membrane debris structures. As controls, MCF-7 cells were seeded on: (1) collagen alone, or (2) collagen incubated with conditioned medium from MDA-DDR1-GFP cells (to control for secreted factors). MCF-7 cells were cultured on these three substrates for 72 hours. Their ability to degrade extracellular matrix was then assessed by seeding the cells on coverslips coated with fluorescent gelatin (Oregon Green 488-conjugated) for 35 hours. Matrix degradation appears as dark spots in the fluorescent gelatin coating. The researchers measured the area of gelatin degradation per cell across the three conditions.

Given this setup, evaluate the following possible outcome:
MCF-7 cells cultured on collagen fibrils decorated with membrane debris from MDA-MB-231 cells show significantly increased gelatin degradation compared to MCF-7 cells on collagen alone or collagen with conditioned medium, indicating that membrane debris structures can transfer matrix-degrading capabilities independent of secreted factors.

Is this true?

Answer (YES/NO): YES